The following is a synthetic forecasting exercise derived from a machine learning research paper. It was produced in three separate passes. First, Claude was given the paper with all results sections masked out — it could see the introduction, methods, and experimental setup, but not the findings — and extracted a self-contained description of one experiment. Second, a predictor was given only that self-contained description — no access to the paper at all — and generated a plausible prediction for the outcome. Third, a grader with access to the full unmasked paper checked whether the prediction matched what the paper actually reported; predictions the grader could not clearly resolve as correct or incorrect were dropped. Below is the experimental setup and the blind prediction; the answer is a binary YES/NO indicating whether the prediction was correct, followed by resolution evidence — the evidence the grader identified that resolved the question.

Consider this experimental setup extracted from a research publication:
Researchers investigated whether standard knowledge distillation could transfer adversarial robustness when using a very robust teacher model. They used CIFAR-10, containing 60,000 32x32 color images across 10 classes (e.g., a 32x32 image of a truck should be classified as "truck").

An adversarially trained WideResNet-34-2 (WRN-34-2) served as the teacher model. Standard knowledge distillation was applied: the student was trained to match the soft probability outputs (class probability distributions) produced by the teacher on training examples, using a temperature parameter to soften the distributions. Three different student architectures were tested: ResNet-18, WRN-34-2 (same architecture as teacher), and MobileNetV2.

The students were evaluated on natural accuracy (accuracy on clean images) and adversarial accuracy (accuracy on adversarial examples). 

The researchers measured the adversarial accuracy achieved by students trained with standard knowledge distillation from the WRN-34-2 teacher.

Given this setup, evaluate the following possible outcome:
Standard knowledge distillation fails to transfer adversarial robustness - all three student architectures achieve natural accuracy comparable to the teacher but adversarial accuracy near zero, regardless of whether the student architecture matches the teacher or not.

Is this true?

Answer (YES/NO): YES